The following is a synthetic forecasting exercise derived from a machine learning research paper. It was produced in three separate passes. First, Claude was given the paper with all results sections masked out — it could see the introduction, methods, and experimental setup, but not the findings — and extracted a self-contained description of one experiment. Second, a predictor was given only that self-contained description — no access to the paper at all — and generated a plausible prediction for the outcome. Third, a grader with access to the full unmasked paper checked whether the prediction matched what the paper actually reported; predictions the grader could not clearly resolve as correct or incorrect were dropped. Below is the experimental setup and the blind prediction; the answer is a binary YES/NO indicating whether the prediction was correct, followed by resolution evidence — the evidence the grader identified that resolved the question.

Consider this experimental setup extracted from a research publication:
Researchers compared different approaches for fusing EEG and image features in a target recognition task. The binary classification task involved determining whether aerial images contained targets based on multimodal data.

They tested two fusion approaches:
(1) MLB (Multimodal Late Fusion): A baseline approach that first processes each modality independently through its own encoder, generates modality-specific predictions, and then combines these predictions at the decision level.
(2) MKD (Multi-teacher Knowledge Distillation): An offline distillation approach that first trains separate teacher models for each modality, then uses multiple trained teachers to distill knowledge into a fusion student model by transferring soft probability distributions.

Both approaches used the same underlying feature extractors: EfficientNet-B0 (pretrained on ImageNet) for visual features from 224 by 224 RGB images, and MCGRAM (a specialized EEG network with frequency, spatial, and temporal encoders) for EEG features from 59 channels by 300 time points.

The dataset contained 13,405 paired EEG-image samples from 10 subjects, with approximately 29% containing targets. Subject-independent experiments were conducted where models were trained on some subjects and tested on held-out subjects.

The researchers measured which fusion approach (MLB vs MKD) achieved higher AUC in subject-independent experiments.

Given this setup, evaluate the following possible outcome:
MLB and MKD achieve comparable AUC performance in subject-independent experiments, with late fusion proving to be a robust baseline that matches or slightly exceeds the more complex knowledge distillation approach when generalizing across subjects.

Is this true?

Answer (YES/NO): NO